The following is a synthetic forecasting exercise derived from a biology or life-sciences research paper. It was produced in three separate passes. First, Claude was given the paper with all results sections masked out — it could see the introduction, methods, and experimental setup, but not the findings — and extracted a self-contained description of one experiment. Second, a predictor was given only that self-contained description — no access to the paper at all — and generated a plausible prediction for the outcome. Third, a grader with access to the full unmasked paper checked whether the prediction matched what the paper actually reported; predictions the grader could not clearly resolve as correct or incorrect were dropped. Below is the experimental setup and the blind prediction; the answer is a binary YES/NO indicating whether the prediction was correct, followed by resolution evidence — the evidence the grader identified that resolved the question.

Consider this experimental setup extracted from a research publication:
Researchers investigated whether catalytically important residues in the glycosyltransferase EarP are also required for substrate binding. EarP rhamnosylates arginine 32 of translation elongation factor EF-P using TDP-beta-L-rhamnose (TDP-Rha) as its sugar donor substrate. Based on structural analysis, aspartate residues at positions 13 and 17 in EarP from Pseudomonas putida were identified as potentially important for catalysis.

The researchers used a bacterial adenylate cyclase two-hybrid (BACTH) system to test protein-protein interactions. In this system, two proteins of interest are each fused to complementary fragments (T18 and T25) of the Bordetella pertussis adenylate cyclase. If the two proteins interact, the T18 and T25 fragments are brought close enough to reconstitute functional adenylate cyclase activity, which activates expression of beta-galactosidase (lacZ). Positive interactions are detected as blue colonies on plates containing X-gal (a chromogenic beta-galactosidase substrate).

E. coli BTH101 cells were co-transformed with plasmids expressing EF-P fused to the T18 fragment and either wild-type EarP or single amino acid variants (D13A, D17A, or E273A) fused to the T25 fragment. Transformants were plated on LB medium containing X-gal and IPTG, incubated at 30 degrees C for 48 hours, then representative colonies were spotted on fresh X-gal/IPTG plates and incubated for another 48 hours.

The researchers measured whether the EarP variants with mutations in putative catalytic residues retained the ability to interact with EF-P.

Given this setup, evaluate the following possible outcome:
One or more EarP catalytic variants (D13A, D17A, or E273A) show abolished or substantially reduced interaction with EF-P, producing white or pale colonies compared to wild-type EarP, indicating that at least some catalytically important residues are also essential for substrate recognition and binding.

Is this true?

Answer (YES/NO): NO